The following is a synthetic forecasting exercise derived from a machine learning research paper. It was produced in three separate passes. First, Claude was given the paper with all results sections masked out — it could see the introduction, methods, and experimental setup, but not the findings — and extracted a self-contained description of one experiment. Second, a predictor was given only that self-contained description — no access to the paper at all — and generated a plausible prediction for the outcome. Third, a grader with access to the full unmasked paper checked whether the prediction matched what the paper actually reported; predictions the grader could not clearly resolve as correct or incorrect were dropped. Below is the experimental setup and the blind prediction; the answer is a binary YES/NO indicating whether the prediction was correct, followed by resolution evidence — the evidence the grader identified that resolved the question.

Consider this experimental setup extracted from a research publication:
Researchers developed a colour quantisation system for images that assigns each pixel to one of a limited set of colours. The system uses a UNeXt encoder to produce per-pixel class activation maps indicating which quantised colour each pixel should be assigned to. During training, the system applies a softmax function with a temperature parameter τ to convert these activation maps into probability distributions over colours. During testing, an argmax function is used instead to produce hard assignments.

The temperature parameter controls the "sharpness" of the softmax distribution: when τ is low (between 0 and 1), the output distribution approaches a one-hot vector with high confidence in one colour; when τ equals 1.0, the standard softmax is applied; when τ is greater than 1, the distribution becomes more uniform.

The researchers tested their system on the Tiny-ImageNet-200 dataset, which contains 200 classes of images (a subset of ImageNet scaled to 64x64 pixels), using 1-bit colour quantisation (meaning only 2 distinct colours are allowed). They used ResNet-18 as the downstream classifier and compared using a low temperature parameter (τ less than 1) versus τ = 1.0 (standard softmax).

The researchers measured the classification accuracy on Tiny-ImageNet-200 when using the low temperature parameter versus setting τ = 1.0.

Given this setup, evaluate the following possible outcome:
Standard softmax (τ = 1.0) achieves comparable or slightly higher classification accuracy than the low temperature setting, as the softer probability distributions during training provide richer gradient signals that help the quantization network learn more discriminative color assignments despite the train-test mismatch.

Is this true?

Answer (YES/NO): NO